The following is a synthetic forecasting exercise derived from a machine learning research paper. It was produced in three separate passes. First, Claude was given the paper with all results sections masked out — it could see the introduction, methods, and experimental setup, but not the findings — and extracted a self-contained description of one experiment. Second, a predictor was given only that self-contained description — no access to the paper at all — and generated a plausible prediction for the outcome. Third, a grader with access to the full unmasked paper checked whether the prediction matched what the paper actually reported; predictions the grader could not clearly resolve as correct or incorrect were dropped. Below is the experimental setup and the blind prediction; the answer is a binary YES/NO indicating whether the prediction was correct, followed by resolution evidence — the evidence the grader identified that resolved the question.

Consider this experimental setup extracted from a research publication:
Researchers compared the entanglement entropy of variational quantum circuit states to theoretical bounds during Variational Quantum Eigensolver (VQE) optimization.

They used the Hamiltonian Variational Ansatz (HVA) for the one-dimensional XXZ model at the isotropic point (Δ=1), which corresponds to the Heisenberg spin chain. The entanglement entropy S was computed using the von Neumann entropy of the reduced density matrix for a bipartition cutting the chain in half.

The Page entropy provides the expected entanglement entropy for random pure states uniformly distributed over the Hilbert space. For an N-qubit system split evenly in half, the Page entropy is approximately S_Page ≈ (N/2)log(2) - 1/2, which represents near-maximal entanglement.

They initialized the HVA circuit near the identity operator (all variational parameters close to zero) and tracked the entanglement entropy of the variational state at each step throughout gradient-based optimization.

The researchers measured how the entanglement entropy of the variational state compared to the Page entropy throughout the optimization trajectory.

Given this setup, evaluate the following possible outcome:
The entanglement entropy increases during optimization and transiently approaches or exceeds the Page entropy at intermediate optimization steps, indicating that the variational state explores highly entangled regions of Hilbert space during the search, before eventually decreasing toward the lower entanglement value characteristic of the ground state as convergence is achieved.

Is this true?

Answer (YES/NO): NO